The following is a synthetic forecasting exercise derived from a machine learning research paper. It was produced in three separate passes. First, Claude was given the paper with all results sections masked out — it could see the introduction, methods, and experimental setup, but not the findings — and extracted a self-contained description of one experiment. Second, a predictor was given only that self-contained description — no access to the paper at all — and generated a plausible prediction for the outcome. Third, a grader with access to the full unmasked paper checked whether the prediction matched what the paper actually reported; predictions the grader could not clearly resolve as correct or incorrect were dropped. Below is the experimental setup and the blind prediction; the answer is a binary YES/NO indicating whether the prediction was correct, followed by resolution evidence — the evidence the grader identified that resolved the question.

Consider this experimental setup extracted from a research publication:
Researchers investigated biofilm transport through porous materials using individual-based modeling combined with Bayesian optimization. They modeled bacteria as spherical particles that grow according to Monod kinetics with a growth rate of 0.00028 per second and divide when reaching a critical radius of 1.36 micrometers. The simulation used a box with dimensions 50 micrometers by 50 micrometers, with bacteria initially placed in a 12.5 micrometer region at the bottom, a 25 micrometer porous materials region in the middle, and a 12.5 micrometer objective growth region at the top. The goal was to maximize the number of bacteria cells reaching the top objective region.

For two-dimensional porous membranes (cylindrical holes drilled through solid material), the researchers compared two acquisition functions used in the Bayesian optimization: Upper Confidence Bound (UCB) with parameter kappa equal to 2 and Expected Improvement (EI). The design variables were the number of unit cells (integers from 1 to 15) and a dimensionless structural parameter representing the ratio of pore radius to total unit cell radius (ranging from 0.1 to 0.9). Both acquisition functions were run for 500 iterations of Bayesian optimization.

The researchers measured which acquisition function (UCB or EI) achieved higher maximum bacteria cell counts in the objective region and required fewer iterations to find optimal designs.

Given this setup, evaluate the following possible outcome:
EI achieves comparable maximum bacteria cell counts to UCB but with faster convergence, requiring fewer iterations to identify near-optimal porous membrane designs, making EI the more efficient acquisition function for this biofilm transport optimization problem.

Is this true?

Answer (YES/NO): YES